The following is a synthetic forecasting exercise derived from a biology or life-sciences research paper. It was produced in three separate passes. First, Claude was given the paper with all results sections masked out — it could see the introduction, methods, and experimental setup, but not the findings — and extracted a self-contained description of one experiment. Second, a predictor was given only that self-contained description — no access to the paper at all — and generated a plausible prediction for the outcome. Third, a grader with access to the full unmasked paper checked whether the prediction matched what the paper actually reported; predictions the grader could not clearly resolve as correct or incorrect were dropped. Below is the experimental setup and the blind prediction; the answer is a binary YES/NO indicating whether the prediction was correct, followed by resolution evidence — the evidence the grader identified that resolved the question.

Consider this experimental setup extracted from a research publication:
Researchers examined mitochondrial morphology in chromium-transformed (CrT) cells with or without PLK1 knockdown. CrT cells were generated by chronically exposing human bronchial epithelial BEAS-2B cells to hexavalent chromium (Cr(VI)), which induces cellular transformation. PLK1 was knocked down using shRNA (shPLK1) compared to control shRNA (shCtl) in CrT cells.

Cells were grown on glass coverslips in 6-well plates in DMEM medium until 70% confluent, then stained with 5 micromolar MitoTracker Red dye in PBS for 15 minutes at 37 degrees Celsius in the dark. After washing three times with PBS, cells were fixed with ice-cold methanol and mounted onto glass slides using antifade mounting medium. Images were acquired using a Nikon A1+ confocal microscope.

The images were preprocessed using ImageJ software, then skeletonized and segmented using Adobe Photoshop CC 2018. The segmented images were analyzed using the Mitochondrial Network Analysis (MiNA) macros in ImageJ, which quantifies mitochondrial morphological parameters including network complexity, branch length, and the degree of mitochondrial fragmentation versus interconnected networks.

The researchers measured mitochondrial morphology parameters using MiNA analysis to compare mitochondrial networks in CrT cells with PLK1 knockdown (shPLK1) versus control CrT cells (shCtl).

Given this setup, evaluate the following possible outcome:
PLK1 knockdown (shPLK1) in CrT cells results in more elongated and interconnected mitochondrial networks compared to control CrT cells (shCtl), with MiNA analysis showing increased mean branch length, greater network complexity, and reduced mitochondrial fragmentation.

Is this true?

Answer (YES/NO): YES